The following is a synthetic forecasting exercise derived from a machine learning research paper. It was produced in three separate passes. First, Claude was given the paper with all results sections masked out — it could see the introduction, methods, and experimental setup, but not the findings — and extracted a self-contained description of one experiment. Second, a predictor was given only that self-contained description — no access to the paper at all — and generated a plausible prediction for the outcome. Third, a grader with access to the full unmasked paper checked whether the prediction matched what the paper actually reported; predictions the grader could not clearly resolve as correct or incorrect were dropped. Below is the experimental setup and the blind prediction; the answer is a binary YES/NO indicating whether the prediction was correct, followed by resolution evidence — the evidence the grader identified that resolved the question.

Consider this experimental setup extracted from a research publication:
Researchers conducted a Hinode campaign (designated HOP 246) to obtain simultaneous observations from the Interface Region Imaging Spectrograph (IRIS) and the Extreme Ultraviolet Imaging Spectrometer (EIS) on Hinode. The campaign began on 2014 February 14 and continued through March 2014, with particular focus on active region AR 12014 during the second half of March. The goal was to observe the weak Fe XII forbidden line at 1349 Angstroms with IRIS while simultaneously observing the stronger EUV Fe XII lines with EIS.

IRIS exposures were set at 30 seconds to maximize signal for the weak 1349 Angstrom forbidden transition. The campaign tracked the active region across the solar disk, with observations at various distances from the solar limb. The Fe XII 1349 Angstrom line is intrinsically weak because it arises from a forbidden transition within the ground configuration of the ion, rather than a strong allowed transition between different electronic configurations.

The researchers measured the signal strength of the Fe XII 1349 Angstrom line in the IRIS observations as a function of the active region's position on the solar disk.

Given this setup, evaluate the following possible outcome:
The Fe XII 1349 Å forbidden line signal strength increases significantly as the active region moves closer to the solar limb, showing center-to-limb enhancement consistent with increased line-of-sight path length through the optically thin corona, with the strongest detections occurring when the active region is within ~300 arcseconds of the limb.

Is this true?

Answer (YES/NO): NO